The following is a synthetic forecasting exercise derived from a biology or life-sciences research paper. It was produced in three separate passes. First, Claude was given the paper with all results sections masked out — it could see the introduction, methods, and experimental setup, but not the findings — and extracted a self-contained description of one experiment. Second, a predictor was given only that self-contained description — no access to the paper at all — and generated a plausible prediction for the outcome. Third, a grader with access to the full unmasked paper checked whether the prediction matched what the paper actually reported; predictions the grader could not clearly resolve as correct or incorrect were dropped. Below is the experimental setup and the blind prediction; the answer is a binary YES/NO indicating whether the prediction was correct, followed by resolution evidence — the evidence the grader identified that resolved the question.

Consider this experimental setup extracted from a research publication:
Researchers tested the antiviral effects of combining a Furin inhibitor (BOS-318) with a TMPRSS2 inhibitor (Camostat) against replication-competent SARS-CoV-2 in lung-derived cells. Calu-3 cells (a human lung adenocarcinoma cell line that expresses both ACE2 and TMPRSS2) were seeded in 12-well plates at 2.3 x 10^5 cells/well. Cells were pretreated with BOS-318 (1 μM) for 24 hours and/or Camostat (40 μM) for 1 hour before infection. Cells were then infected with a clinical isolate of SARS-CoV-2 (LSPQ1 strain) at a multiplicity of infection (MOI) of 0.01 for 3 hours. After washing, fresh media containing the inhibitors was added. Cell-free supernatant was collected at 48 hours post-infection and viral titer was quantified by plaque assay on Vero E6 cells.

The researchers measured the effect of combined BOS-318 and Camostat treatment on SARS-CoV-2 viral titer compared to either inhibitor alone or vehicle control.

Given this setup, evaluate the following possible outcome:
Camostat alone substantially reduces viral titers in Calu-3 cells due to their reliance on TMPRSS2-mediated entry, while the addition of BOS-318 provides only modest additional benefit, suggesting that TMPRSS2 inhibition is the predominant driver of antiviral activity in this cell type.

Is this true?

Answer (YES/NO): NO